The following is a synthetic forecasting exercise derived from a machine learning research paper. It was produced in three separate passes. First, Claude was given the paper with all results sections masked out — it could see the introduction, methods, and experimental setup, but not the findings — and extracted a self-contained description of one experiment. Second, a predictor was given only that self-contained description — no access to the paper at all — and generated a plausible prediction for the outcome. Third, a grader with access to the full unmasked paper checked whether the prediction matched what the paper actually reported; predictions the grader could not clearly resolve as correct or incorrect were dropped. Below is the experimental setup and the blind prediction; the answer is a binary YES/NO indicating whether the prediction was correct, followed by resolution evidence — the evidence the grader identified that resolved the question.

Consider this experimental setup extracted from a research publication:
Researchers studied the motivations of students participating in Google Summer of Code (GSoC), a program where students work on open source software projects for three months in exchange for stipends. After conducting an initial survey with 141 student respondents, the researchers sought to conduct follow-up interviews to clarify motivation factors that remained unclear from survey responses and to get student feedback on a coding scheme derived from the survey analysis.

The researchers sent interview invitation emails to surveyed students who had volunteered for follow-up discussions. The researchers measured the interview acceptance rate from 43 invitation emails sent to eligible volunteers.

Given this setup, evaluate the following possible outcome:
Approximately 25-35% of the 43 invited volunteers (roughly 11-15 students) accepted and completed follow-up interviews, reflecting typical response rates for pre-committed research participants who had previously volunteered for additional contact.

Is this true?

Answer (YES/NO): NO